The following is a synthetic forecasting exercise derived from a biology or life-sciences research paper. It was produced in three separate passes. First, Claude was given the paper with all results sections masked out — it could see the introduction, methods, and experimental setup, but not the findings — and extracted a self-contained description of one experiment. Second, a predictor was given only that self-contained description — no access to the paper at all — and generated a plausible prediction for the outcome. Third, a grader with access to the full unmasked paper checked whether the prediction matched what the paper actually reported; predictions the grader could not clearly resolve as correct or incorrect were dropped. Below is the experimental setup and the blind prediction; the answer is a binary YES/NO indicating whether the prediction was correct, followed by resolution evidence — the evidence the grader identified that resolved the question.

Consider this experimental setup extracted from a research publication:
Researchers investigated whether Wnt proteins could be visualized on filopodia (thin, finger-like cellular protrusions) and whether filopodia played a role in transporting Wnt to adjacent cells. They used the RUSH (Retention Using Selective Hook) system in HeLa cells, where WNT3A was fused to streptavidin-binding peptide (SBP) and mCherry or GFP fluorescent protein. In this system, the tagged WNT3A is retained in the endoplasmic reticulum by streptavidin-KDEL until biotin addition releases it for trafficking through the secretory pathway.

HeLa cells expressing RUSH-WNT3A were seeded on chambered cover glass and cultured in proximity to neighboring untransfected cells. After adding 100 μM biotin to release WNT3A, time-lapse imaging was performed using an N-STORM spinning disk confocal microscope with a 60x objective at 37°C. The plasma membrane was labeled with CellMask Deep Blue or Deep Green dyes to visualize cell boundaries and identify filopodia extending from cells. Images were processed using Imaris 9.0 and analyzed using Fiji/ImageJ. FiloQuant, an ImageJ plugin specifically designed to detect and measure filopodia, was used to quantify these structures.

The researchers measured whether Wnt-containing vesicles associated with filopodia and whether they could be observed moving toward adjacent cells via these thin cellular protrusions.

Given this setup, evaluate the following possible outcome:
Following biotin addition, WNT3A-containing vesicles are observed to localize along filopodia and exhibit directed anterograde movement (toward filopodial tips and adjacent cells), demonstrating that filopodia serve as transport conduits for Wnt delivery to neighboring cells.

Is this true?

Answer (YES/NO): YES